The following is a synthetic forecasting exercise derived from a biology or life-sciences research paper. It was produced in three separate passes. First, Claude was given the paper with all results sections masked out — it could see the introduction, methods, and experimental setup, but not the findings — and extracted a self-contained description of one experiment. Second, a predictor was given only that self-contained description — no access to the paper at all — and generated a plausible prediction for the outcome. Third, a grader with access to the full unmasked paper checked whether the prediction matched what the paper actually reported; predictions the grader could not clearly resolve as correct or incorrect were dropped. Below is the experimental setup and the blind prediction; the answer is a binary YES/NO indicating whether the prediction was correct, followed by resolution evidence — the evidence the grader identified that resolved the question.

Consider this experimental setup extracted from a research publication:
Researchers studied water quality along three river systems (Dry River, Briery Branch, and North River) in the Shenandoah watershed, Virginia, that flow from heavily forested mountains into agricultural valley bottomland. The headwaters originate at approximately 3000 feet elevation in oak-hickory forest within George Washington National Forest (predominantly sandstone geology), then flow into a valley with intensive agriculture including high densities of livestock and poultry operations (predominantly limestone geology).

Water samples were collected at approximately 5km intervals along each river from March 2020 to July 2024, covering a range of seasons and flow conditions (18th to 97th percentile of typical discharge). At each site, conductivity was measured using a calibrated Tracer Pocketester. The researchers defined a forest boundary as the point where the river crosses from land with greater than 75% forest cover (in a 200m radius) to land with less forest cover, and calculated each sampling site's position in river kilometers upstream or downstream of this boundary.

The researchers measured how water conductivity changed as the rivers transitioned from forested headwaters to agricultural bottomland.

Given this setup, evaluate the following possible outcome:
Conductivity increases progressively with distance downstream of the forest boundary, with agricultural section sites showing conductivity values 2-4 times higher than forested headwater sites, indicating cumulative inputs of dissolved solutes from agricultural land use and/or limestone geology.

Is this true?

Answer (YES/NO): NO